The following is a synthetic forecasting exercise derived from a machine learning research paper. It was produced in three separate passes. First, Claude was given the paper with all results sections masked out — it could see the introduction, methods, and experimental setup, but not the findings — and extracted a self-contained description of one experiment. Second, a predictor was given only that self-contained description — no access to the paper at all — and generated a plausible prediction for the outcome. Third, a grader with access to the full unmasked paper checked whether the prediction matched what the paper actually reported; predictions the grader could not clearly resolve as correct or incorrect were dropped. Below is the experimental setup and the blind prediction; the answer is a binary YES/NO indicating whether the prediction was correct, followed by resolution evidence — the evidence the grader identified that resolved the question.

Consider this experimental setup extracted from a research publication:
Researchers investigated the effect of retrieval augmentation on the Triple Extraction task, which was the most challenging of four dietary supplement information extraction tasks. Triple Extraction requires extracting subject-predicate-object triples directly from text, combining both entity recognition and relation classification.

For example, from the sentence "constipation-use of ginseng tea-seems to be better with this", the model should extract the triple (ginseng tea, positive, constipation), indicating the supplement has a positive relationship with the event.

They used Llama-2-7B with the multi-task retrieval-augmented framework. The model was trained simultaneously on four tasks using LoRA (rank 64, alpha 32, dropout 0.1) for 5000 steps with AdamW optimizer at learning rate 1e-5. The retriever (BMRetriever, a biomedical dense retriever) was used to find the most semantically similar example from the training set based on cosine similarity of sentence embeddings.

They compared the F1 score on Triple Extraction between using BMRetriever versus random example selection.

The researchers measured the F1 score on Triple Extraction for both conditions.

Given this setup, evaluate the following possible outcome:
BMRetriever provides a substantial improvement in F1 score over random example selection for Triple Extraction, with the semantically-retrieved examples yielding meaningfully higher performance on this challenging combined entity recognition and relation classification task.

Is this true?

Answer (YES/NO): YES